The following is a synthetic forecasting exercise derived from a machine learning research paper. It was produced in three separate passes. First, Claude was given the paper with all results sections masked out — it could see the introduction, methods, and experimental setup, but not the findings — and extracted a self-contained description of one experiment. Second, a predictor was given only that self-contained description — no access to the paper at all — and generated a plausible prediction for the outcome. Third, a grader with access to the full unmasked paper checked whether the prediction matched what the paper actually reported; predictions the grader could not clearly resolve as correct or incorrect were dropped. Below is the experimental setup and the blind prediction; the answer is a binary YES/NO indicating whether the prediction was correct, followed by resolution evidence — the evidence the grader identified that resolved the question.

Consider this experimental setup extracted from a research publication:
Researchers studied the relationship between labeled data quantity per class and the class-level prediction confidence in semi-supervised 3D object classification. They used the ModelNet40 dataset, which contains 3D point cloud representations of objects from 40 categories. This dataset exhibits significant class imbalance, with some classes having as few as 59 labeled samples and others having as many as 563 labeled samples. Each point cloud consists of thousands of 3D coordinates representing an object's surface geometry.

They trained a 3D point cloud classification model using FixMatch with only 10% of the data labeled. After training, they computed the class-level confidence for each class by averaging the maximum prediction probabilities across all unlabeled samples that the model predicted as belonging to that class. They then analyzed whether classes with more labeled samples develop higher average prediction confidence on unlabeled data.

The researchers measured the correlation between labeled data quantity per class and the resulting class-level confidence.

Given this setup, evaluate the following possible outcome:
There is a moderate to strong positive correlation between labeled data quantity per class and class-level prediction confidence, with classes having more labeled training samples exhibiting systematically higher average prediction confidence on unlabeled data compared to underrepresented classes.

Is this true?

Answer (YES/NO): NO